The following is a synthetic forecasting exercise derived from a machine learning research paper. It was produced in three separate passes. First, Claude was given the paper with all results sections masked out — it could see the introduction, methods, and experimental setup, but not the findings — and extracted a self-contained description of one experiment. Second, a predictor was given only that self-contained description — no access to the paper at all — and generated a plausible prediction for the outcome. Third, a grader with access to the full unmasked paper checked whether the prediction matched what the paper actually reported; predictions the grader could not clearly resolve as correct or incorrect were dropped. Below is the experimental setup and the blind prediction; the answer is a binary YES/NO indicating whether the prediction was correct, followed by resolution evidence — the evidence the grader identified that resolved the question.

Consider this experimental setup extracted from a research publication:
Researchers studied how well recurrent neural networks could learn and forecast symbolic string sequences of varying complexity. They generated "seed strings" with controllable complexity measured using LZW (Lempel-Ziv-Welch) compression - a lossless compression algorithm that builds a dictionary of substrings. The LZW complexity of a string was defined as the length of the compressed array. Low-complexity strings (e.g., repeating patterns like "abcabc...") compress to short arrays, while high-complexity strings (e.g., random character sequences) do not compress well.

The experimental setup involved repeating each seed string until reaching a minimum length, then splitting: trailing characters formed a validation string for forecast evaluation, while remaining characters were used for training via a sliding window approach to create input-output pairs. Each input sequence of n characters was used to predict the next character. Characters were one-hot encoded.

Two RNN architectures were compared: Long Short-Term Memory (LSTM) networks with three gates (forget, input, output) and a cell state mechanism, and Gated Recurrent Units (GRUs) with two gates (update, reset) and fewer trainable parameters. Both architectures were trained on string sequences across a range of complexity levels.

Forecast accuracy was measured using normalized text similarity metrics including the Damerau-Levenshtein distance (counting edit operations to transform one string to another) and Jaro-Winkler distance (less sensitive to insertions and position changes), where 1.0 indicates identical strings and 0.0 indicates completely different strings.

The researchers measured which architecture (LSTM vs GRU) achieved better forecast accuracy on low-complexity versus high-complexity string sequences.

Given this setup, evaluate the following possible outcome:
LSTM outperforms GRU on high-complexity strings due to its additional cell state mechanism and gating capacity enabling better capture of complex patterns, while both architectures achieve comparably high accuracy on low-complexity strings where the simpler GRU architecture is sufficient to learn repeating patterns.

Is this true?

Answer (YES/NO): NO